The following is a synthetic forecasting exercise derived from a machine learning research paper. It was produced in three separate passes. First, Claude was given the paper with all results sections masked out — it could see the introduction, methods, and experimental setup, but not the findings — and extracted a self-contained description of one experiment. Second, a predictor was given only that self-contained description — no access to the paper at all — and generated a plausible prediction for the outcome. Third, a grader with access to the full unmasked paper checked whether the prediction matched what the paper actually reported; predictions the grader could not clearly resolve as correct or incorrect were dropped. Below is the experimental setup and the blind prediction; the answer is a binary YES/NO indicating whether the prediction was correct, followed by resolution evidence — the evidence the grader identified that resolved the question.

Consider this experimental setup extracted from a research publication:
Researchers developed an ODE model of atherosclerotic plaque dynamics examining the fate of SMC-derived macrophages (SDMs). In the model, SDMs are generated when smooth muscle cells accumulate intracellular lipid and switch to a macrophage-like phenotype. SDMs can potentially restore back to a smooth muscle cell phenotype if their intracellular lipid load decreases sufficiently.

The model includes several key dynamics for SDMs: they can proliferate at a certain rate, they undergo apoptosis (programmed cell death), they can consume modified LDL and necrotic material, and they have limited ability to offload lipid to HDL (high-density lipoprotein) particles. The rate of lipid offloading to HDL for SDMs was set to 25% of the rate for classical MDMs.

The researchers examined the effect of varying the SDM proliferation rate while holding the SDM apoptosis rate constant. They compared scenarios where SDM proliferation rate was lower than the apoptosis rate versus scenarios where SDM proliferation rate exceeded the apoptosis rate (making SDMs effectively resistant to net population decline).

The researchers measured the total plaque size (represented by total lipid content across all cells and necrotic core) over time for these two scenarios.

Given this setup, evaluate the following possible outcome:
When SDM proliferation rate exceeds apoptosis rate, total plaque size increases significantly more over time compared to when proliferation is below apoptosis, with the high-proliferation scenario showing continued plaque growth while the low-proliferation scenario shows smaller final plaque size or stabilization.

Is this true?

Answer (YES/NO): YES